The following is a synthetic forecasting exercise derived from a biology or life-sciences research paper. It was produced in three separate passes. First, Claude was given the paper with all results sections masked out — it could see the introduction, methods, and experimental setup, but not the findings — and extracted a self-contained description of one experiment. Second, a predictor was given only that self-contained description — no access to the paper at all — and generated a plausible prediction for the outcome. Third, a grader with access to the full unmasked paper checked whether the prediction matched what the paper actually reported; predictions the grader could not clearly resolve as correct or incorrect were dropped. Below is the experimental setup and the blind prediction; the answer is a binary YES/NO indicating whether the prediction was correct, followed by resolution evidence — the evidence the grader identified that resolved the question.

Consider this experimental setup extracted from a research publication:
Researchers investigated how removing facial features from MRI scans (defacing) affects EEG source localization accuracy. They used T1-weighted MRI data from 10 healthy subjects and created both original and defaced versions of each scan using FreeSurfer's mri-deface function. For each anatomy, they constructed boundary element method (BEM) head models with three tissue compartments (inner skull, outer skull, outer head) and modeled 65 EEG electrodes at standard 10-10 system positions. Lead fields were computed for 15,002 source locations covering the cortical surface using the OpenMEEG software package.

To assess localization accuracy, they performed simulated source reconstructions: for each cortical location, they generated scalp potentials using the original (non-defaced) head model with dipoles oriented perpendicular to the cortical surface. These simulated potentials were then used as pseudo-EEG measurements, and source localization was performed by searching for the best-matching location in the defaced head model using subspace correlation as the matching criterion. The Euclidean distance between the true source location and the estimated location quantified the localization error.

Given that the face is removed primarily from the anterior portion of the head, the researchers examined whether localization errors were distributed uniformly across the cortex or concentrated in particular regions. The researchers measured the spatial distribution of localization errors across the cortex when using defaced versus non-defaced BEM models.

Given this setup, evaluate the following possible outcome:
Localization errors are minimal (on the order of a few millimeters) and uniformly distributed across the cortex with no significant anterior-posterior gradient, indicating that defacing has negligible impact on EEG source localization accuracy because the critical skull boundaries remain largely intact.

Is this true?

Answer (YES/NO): NO